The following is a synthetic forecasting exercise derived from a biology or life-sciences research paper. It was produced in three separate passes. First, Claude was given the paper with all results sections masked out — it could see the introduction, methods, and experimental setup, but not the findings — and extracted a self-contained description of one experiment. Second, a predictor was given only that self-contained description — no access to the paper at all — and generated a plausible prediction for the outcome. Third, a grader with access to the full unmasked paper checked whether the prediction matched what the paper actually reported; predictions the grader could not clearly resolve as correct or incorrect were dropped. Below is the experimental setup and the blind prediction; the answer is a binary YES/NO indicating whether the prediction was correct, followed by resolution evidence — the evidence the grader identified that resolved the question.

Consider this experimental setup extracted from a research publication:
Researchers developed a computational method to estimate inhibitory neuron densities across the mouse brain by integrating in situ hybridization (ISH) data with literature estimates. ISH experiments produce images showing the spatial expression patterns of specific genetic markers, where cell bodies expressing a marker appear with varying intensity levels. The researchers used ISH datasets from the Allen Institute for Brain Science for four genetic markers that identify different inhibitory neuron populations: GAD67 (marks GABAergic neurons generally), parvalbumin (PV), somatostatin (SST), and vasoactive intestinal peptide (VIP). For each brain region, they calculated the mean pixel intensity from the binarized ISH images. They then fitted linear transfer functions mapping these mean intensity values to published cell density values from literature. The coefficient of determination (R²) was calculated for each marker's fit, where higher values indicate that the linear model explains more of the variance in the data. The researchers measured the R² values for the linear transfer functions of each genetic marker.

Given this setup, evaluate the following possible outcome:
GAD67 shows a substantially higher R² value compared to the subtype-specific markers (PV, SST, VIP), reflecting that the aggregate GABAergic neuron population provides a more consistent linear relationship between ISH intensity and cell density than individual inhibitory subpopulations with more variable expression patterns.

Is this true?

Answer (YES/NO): NO